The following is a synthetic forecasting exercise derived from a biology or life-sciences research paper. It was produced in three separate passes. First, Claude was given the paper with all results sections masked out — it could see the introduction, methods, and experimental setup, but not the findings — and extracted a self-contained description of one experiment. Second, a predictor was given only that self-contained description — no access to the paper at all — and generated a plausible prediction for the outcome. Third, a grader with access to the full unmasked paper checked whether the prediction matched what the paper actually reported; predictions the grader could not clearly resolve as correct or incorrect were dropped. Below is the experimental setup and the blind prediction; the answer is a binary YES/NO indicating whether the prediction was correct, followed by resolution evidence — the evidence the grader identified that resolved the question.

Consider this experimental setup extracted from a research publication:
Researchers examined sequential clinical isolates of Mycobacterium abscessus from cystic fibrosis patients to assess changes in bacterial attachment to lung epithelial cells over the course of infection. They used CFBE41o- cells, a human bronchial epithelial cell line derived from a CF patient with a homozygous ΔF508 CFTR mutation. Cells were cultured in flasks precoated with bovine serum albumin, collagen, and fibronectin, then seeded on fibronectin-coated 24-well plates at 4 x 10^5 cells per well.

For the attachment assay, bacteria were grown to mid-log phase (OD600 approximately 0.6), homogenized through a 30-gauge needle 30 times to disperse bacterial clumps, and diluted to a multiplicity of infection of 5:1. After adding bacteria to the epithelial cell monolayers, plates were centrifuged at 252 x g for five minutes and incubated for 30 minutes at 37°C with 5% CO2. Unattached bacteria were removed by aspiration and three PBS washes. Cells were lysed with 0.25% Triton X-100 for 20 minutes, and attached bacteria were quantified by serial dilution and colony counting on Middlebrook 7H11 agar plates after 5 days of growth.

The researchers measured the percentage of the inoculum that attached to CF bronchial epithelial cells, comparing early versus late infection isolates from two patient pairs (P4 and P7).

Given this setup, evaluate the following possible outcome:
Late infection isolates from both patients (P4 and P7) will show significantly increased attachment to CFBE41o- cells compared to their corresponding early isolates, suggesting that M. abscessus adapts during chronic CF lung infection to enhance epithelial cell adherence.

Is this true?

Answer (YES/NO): YES